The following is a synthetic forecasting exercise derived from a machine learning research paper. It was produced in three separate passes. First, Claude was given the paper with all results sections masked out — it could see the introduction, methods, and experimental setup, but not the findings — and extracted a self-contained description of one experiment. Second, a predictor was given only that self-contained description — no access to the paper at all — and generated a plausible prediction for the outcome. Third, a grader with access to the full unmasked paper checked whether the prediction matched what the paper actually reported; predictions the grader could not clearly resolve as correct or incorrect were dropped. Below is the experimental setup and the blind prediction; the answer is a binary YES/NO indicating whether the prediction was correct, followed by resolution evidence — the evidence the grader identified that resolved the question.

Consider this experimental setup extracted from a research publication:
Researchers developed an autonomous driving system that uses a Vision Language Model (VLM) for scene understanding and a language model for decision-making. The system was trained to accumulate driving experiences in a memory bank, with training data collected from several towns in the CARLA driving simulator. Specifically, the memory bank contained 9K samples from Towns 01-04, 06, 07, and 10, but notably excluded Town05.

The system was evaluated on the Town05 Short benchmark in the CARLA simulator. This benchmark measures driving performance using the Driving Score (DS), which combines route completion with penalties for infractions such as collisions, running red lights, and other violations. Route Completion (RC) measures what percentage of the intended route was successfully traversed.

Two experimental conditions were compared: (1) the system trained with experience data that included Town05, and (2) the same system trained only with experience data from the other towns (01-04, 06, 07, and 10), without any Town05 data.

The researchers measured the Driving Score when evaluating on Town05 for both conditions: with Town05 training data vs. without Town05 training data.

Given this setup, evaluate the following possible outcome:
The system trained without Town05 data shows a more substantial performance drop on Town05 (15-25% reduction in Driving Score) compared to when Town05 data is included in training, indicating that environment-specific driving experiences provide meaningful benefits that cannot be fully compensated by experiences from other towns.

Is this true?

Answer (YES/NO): NO